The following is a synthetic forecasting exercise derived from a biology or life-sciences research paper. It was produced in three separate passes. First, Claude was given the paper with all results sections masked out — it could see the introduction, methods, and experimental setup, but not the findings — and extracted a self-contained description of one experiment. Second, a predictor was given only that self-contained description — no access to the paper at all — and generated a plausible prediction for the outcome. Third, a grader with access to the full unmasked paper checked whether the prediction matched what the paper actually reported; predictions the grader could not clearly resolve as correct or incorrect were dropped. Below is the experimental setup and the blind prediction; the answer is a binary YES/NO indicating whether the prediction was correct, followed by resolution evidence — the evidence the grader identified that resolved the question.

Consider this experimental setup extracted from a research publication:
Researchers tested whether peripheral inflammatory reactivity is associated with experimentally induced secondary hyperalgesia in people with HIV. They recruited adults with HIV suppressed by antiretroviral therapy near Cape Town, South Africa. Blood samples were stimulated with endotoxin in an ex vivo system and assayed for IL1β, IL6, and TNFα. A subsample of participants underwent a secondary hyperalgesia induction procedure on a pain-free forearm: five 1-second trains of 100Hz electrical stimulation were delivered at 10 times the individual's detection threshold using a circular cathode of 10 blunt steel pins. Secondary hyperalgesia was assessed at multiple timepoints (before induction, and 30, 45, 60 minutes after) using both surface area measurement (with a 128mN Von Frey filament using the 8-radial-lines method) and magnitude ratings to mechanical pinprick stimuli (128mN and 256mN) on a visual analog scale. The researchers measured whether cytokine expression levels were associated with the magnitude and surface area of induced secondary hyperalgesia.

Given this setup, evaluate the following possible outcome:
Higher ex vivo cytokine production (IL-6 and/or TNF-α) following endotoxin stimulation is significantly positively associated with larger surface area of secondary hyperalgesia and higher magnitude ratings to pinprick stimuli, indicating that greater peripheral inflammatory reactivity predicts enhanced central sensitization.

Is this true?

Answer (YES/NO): NO